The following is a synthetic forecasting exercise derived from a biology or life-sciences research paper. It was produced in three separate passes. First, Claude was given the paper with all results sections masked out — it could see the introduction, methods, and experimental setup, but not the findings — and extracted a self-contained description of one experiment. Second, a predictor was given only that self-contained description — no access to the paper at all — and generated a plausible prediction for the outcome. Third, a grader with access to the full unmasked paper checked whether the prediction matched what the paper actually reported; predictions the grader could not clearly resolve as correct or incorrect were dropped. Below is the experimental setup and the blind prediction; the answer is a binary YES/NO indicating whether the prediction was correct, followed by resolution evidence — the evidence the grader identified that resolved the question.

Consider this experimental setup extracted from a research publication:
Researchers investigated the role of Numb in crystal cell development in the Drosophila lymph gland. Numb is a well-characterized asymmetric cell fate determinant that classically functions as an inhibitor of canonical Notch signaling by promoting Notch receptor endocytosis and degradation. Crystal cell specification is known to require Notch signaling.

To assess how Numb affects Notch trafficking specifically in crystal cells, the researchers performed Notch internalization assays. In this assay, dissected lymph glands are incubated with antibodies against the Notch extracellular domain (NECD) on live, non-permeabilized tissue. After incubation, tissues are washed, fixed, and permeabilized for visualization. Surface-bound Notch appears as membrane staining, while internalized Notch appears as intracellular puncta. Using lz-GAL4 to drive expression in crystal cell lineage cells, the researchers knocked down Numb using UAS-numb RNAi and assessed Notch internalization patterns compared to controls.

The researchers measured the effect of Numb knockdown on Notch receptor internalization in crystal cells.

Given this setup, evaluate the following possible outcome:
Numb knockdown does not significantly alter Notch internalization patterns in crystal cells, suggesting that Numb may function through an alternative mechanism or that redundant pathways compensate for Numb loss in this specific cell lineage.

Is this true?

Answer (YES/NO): NO